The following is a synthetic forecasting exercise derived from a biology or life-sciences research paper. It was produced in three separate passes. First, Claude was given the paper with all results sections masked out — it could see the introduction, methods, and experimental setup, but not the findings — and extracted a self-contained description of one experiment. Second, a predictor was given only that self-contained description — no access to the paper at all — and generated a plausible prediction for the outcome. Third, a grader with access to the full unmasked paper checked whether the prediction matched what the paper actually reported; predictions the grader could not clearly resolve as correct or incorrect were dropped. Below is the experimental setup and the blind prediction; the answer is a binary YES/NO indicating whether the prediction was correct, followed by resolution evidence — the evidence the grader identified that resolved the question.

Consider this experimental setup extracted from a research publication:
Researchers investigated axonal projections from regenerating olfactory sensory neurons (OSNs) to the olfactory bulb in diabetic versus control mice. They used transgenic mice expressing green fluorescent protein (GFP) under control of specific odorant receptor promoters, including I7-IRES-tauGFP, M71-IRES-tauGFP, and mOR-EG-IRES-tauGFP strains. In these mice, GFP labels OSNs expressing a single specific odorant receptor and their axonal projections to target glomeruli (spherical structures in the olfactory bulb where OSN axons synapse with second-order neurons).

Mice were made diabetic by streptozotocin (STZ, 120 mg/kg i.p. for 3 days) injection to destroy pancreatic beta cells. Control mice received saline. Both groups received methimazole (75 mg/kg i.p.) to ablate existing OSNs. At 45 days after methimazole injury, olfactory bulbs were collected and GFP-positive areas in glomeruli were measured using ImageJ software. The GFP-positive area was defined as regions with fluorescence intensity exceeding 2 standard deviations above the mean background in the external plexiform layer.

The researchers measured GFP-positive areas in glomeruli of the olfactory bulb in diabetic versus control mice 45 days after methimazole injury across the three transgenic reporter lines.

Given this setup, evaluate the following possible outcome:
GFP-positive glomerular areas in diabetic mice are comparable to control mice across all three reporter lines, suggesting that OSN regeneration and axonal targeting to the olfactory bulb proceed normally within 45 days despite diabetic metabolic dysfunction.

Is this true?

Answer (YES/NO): NO